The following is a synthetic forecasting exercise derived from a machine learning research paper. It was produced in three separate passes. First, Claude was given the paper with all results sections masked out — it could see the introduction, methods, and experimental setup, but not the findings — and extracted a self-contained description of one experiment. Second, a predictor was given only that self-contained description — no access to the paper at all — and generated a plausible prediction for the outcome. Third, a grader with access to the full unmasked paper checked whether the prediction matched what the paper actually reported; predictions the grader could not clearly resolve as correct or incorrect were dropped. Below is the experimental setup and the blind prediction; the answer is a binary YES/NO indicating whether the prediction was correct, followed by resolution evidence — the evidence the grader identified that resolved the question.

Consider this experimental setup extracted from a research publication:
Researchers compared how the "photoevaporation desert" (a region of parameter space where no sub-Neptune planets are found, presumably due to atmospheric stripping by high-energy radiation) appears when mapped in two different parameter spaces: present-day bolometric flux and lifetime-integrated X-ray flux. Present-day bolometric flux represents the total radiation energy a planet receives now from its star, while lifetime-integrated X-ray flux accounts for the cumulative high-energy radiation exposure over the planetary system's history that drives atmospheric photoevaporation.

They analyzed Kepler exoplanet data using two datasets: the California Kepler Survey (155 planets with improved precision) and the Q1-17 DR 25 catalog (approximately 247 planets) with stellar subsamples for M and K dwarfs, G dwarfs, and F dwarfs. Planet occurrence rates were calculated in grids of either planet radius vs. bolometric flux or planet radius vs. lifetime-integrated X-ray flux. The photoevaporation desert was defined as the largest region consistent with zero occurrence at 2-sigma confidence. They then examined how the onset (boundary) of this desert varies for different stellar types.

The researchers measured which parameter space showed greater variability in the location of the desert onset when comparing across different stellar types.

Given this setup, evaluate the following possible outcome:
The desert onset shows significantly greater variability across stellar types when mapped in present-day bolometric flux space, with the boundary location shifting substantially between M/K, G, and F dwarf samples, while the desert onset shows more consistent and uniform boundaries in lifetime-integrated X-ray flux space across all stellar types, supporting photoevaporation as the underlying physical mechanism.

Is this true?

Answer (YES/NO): YES